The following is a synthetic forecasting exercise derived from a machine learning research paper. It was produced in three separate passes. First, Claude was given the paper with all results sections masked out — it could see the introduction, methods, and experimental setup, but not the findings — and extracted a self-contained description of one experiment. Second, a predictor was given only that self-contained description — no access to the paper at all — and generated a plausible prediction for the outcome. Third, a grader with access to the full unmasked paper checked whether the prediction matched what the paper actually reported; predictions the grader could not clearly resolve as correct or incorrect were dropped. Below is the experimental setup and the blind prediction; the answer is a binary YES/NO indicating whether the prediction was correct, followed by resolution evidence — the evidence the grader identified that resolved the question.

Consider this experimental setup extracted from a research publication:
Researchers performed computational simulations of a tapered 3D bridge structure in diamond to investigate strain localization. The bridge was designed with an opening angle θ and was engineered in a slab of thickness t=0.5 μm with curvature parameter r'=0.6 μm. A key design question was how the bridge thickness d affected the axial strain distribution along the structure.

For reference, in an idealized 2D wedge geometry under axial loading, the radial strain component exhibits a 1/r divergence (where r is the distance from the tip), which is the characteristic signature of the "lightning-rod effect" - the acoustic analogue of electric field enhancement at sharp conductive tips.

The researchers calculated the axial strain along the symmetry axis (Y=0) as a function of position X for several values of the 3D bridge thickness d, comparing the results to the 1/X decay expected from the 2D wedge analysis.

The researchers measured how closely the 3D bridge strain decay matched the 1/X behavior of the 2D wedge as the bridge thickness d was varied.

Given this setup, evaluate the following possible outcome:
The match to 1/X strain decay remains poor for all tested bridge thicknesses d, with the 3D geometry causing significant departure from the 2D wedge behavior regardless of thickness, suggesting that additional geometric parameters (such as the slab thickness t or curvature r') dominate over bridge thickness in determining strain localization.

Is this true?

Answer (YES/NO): NO